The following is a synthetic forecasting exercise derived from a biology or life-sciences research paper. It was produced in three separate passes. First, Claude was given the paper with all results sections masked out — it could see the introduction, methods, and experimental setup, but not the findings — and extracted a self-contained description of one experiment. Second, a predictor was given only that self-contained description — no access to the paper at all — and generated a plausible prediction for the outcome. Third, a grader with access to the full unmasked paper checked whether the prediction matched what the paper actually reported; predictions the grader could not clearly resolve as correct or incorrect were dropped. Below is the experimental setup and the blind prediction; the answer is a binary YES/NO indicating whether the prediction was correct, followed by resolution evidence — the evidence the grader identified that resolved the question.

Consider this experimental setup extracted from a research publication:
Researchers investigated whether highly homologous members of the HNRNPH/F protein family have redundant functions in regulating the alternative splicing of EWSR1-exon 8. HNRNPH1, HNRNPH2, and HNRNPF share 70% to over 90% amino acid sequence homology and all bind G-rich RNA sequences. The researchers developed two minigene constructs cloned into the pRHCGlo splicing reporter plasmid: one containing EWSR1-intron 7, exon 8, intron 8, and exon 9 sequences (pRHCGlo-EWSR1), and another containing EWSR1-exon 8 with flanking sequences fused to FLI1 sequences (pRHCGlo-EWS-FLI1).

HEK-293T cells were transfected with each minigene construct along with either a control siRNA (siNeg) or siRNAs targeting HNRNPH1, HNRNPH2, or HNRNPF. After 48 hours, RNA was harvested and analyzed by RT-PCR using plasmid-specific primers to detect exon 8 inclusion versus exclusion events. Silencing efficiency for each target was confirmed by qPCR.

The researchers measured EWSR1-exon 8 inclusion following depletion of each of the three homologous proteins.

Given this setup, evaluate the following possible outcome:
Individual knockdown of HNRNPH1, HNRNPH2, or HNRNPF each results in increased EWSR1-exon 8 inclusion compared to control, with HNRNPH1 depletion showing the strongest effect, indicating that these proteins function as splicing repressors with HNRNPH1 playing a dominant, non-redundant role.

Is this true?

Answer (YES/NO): NO